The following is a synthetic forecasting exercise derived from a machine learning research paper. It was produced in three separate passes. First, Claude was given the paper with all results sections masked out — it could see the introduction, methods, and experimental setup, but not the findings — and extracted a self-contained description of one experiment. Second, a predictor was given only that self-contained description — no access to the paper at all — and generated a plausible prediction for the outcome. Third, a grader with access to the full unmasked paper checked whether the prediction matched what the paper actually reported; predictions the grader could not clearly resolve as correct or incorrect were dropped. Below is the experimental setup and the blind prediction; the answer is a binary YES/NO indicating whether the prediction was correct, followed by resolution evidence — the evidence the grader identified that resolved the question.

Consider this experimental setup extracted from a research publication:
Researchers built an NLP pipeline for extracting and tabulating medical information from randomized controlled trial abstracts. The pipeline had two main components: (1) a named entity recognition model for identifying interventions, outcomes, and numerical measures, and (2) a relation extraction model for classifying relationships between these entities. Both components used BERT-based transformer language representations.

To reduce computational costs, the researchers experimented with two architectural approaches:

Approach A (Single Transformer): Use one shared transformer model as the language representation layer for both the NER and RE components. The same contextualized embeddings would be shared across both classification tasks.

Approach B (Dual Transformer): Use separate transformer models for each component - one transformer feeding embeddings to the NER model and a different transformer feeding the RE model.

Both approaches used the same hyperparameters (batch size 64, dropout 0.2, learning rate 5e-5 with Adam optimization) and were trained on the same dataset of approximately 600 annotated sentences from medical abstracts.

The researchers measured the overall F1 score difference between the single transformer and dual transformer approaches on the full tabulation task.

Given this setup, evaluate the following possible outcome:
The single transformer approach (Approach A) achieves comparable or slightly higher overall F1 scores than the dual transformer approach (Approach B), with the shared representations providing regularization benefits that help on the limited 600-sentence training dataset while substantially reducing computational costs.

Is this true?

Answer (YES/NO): NO